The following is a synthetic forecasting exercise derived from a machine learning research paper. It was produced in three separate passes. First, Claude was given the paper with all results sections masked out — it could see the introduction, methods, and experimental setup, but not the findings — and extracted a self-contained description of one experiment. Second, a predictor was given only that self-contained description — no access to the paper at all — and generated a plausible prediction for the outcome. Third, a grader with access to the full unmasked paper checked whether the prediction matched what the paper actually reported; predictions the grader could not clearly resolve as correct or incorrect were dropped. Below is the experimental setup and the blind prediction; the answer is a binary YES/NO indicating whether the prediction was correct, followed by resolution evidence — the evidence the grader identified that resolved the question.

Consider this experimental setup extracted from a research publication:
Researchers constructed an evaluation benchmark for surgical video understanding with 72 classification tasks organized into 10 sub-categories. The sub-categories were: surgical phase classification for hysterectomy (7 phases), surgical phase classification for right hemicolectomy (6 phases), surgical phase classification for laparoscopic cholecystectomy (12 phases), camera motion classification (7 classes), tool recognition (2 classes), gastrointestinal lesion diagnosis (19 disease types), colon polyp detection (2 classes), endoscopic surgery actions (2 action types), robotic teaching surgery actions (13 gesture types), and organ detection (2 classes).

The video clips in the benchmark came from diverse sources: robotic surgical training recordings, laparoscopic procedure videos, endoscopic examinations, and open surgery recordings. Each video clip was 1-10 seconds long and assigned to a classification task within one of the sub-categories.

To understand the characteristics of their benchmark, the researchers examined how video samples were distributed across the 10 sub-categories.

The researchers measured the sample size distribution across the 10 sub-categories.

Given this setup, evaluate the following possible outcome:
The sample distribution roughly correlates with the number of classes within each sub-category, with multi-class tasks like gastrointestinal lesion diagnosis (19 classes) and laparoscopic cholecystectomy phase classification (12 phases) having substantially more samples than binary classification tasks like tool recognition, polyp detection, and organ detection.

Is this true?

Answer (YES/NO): YES